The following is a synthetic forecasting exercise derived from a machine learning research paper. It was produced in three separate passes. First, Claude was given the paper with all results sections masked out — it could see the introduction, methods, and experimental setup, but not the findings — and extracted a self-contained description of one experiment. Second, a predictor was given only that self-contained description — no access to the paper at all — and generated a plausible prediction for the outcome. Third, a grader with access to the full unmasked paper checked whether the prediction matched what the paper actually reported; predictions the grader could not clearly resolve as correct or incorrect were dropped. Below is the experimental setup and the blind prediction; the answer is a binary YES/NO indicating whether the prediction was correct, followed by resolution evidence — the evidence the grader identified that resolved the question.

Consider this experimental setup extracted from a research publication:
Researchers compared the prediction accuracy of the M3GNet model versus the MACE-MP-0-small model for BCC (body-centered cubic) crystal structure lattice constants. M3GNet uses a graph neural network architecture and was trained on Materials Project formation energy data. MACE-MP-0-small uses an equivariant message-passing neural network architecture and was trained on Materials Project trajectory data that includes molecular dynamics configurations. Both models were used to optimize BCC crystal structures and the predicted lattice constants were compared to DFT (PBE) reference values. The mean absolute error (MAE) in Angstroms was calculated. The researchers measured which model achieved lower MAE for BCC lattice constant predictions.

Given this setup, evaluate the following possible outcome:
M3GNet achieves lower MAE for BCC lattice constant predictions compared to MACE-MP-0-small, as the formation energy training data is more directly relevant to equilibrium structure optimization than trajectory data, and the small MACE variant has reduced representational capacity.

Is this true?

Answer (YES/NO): YES